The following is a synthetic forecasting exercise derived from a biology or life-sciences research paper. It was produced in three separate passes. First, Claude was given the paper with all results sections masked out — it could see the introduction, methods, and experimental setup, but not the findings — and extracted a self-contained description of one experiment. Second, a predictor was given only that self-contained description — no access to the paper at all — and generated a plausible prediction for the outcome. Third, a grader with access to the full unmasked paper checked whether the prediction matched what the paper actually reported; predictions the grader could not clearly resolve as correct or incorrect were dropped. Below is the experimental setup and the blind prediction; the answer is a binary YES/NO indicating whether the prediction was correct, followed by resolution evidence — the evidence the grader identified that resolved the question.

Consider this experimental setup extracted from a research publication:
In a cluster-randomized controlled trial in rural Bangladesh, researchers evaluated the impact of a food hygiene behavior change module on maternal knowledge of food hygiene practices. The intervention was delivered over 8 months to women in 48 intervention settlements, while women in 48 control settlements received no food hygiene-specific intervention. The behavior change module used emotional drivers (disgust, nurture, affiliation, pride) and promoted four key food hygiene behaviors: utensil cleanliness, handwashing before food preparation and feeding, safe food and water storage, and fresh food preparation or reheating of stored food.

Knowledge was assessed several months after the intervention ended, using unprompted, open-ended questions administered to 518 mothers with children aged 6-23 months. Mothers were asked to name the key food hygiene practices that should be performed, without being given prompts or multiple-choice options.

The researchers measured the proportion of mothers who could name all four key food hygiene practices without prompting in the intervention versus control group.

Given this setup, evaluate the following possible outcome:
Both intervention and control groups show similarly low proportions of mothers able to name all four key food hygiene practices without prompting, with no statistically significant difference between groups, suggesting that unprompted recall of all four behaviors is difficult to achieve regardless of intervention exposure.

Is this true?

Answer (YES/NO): NO